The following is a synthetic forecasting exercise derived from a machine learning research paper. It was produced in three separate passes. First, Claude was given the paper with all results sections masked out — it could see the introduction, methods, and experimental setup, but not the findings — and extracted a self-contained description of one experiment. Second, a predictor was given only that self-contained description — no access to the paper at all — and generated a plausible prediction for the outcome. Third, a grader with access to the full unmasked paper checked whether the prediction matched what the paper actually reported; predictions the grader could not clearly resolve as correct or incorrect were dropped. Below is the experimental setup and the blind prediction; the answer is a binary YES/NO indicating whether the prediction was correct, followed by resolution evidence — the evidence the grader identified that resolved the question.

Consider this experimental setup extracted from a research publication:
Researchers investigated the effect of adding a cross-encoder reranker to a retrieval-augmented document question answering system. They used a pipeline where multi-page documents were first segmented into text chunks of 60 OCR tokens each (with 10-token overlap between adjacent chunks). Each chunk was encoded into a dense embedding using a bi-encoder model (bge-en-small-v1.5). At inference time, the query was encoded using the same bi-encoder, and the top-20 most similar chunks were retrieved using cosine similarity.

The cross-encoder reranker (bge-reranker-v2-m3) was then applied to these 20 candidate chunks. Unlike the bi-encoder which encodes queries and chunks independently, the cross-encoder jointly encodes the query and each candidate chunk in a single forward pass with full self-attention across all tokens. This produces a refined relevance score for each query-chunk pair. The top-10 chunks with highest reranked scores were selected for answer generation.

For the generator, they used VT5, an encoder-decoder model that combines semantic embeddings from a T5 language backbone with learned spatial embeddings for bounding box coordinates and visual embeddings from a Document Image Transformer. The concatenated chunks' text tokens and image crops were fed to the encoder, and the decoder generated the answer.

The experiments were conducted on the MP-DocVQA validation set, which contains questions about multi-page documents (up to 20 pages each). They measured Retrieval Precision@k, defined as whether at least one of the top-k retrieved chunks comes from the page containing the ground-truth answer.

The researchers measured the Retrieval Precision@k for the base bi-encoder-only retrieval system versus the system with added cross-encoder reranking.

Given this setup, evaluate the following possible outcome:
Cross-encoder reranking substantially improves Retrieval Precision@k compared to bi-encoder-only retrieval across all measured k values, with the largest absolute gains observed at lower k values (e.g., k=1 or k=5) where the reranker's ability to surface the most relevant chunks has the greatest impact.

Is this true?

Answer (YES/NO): NO